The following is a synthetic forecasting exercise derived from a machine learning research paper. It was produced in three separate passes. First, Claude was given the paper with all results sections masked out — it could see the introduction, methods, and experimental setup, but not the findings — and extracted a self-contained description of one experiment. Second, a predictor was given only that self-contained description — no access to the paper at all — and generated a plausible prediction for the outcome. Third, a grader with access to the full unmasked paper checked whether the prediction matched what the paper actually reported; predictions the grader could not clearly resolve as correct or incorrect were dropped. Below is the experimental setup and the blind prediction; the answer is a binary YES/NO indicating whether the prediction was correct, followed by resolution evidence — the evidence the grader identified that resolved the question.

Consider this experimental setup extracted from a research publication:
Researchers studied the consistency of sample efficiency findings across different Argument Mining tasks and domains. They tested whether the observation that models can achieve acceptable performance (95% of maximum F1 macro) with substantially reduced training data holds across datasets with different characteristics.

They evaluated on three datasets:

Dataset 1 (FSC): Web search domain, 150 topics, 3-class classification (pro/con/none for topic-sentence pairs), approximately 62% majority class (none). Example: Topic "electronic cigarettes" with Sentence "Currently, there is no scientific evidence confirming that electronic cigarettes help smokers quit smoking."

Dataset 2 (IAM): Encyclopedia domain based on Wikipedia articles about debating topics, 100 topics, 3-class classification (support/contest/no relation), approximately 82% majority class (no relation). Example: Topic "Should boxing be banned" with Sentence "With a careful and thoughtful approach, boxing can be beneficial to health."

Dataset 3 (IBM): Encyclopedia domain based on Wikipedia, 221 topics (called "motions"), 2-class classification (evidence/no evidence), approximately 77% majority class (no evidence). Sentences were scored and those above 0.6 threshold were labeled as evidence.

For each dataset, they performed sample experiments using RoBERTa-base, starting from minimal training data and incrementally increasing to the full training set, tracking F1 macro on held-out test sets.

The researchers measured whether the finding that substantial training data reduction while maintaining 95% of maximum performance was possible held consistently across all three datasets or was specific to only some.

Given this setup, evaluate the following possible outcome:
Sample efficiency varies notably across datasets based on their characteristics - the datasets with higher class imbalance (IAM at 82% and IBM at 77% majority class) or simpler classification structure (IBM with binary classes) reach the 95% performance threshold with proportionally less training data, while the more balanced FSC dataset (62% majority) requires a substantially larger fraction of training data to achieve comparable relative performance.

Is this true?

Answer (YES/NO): NO